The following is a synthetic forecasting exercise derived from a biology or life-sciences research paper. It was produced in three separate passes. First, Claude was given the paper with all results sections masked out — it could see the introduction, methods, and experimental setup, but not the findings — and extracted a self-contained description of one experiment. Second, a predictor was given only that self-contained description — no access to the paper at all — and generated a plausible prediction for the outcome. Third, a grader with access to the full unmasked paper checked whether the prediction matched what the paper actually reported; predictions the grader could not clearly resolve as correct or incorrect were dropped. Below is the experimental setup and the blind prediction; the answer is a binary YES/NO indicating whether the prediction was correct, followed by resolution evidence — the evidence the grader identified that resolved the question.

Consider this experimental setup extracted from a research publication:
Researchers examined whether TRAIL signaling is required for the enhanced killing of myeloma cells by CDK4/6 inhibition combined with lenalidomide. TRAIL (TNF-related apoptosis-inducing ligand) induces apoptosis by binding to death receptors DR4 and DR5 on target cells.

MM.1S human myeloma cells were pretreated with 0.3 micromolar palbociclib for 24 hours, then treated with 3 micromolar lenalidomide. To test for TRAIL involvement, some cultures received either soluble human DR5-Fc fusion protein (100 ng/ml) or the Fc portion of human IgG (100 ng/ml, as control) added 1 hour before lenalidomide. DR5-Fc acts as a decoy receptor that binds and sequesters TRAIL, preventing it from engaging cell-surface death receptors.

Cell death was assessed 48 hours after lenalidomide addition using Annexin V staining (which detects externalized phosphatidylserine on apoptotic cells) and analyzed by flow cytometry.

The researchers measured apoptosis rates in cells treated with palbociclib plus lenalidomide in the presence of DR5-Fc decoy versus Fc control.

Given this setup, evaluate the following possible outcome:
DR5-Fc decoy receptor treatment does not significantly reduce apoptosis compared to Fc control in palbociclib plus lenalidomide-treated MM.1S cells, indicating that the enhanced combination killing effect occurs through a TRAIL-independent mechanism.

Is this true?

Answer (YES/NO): NO